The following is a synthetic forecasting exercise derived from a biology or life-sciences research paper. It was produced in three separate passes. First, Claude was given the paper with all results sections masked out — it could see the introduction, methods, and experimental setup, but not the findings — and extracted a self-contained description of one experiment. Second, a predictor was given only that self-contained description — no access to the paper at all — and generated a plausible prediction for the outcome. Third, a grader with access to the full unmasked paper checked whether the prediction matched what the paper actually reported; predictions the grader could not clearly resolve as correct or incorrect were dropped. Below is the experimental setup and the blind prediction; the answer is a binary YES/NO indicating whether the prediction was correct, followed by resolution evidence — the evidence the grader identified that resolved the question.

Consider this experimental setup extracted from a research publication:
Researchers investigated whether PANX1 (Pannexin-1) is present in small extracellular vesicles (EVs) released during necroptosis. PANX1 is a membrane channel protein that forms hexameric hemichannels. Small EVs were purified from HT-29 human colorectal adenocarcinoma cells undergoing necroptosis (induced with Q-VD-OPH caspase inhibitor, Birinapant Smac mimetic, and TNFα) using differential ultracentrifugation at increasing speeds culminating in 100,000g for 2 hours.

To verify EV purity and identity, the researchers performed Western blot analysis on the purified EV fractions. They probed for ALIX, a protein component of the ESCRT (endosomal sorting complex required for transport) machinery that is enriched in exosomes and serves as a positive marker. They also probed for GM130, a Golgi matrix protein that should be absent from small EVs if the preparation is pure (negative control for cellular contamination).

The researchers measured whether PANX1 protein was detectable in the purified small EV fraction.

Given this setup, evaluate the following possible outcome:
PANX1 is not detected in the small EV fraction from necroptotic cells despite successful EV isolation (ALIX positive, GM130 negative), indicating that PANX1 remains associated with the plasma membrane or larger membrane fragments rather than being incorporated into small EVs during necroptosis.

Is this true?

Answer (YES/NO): NO